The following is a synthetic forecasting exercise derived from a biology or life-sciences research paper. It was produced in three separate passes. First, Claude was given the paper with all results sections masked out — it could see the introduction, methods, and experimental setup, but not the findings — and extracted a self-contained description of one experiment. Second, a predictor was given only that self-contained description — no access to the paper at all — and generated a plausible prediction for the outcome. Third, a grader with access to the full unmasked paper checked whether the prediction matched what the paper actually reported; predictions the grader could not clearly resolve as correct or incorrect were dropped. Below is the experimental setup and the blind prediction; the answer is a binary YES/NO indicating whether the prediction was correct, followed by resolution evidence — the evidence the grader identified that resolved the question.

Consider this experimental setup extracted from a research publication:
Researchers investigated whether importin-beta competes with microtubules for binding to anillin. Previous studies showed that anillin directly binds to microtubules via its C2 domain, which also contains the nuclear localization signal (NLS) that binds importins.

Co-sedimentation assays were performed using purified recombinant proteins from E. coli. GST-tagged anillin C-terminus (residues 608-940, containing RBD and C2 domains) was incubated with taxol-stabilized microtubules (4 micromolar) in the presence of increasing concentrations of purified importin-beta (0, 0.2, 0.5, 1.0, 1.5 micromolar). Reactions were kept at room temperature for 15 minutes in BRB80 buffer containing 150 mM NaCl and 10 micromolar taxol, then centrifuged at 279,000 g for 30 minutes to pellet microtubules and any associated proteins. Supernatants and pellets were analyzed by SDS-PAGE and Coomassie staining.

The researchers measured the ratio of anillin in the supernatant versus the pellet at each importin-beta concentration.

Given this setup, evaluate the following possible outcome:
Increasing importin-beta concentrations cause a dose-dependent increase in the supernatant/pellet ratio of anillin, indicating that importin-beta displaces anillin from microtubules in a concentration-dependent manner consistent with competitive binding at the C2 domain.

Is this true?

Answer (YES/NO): YES